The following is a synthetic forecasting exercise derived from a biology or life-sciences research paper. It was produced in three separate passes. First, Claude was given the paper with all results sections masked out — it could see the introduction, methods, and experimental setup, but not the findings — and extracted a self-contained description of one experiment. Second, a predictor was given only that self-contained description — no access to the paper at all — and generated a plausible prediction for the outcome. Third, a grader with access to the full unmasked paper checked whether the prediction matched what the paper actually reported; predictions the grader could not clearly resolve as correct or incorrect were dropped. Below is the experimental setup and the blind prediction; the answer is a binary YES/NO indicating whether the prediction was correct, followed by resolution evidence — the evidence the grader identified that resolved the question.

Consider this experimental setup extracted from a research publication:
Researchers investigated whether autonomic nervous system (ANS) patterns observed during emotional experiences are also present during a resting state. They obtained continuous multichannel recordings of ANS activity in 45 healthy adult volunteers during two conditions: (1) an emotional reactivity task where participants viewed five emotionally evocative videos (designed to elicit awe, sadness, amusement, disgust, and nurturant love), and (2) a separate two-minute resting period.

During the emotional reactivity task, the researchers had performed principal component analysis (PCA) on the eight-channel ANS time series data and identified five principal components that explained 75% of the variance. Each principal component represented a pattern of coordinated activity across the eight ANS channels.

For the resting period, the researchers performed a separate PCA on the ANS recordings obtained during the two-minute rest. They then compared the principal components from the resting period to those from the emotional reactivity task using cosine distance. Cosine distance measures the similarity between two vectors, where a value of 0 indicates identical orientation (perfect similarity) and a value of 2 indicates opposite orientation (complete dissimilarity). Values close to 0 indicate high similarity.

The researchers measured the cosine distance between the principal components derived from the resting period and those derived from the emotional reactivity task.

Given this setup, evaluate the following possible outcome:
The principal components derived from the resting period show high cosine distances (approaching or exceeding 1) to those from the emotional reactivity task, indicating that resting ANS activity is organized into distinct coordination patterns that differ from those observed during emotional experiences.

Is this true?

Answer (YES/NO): NO